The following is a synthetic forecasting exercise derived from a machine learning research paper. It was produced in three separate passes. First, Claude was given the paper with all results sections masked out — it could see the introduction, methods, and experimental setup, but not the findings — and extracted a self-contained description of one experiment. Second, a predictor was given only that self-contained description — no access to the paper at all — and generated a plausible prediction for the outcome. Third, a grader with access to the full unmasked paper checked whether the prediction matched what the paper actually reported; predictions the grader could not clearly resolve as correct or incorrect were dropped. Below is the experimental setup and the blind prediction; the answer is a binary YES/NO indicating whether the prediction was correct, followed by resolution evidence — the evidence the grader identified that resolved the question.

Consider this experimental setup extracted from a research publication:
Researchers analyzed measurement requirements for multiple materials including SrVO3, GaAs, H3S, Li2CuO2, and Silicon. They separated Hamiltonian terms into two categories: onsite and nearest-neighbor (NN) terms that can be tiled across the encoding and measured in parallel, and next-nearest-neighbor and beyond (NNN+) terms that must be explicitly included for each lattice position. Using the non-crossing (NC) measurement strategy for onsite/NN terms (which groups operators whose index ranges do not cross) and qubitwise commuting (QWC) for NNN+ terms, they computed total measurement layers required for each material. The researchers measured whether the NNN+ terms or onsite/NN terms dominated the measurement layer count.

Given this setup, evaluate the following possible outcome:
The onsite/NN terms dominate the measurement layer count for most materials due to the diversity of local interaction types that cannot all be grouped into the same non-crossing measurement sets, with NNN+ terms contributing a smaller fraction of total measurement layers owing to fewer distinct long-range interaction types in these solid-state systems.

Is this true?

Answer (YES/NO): NO